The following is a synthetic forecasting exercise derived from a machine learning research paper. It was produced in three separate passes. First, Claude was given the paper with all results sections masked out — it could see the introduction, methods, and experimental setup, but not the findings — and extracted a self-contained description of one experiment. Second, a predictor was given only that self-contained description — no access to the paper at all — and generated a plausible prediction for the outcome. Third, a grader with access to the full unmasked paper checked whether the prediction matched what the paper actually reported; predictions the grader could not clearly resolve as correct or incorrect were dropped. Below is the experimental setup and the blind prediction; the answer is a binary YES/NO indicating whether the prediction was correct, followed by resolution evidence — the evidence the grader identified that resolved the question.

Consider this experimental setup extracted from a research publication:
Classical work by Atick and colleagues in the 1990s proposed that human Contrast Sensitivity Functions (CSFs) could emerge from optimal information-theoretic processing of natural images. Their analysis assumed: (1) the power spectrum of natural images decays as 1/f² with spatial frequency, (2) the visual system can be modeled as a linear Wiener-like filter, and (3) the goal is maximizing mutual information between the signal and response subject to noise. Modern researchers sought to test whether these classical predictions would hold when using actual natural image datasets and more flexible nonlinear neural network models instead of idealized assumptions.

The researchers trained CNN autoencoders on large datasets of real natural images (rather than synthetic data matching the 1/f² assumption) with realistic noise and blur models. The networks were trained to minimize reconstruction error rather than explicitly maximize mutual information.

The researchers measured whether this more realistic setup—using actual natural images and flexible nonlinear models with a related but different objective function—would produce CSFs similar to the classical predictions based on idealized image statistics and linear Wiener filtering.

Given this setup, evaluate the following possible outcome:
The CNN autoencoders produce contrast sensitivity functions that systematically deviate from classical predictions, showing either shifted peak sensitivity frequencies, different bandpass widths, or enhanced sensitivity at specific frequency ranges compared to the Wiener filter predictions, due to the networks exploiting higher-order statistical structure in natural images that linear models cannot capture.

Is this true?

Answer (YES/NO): NO